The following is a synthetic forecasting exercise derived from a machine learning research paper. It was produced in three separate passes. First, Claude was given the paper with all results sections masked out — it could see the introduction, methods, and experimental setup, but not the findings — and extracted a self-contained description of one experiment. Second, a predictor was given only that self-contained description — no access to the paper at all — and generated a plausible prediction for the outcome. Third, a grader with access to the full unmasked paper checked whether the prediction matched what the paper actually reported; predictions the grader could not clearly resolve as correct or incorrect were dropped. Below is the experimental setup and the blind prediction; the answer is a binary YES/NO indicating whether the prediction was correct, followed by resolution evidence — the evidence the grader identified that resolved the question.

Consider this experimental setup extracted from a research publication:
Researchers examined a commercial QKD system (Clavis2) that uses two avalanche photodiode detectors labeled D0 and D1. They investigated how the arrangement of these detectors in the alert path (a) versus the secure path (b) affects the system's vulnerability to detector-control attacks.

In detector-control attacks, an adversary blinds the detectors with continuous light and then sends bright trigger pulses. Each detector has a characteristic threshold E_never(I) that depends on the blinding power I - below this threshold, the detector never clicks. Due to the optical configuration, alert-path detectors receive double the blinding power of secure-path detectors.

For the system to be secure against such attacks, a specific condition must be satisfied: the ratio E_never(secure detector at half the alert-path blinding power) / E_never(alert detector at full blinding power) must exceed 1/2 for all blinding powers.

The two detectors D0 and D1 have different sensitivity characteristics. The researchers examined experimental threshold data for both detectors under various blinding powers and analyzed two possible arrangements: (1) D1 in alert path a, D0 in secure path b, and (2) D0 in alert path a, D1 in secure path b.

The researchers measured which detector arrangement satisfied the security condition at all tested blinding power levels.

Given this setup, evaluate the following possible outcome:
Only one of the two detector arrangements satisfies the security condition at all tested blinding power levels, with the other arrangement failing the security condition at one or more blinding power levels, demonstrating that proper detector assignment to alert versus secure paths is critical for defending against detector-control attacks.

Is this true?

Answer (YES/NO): YES